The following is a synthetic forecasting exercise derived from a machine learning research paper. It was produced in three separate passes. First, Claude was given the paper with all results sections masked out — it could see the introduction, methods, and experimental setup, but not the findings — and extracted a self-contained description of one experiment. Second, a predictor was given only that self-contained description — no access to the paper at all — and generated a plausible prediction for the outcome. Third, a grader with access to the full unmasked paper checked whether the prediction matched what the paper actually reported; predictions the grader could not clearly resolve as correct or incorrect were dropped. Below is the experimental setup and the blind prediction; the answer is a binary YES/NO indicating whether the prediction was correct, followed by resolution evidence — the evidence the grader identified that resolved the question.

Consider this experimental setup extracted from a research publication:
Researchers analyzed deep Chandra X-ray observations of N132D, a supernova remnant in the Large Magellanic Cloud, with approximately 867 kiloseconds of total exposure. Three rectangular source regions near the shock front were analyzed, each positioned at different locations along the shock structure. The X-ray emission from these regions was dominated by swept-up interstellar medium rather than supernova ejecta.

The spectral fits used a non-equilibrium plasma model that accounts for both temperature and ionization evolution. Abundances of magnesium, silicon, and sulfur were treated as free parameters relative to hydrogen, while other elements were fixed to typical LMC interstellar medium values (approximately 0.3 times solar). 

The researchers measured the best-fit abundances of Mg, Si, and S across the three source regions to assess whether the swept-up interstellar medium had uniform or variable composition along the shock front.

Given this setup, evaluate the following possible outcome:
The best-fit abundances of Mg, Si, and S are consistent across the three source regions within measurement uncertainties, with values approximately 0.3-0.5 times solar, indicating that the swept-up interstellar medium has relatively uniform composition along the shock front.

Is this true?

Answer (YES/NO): NO